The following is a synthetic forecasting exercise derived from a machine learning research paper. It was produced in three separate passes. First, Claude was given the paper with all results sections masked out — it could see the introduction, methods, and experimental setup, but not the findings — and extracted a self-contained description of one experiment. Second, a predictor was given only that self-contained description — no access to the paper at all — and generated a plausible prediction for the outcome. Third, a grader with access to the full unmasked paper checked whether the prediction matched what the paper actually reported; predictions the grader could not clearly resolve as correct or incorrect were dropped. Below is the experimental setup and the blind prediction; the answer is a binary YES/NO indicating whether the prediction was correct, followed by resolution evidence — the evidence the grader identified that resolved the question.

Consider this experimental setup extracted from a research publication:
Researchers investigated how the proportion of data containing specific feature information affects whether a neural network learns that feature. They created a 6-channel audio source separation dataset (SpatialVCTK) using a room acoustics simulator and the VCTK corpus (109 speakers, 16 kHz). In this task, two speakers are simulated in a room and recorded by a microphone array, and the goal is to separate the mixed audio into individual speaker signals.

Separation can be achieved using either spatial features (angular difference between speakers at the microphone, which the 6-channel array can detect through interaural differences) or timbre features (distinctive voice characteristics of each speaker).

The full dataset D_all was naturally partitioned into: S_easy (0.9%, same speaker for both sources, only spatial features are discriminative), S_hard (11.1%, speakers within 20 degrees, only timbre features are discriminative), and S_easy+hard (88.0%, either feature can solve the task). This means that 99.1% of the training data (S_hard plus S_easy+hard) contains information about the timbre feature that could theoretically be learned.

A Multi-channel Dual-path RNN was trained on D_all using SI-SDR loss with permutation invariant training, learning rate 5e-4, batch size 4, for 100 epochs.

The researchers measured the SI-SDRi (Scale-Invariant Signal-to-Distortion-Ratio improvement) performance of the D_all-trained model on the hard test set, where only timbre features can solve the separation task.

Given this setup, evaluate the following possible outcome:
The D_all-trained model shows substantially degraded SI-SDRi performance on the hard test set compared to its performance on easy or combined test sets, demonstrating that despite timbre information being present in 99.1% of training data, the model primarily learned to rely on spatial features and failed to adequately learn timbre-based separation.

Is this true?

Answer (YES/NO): YES